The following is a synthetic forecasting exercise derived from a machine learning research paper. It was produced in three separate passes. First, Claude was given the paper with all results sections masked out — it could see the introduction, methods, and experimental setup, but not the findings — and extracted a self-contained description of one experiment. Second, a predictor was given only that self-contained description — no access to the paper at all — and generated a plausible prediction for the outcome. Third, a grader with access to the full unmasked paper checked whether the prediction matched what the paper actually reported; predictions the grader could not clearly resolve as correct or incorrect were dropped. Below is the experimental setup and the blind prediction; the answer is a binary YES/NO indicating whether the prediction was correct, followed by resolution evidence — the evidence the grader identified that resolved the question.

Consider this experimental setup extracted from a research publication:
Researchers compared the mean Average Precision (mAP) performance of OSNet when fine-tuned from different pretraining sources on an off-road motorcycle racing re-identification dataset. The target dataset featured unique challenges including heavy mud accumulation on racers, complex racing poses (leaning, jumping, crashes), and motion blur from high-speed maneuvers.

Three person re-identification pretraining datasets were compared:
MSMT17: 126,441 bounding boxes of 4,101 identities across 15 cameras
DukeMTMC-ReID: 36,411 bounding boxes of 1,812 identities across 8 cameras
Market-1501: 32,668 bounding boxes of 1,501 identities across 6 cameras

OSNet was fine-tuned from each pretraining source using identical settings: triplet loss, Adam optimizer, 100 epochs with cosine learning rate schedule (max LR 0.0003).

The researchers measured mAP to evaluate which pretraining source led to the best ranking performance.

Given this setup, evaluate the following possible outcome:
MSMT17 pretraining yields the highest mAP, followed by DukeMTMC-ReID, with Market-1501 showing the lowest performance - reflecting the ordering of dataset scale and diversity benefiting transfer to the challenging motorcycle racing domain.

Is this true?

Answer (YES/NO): NO